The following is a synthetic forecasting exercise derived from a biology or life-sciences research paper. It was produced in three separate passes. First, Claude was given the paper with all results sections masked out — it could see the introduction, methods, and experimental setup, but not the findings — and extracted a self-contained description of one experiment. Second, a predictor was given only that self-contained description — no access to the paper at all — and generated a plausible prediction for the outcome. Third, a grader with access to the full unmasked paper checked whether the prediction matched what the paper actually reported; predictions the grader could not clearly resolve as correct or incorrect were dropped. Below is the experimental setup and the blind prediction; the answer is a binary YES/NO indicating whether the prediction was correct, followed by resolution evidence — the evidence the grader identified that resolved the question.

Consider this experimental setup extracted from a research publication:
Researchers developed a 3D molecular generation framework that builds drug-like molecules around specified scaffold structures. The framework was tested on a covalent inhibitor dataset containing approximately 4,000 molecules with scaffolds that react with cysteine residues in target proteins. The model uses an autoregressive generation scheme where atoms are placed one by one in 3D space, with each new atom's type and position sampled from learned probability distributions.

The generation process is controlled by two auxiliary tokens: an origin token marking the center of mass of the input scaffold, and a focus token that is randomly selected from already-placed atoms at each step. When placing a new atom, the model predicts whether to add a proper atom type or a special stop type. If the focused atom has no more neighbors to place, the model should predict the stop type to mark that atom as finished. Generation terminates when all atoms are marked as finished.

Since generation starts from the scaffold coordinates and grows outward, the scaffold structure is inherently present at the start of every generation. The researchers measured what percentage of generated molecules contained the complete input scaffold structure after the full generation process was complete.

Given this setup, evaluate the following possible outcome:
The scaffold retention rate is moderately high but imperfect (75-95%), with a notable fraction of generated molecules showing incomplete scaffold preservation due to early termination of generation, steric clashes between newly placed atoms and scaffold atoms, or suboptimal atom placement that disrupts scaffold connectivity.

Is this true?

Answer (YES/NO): NO